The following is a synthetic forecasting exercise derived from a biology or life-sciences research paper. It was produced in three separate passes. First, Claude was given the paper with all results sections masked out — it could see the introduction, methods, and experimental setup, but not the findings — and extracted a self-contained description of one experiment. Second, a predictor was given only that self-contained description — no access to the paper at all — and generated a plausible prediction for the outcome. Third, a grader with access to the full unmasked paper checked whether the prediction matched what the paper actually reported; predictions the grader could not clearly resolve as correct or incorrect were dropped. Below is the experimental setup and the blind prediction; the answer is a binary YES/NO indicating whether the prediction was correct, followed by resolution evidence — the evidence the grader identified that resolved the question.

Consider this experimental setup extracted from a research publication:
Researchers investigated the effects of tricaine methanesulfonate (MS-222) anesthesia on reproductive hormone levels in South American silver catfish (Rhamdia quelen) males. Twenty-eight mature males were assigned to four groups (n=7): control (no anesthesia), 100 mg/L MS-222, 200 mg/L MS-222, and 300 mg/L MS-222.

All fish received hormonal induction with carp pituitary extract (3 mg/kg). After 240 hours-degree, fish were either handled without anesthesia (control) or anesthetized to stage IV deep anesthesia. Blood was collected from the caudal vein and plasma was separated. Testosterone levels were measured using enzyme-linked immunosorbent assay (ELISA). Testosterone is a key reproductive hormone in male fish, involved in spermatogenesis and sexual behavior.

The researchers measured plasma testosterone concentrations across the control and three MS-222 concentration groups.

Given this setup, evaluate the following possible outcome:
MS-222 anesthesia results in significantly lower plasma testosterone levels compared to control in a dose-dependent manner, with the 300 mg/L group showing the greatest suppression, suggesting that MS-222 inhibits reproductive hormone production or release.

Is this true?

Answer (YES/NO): NO